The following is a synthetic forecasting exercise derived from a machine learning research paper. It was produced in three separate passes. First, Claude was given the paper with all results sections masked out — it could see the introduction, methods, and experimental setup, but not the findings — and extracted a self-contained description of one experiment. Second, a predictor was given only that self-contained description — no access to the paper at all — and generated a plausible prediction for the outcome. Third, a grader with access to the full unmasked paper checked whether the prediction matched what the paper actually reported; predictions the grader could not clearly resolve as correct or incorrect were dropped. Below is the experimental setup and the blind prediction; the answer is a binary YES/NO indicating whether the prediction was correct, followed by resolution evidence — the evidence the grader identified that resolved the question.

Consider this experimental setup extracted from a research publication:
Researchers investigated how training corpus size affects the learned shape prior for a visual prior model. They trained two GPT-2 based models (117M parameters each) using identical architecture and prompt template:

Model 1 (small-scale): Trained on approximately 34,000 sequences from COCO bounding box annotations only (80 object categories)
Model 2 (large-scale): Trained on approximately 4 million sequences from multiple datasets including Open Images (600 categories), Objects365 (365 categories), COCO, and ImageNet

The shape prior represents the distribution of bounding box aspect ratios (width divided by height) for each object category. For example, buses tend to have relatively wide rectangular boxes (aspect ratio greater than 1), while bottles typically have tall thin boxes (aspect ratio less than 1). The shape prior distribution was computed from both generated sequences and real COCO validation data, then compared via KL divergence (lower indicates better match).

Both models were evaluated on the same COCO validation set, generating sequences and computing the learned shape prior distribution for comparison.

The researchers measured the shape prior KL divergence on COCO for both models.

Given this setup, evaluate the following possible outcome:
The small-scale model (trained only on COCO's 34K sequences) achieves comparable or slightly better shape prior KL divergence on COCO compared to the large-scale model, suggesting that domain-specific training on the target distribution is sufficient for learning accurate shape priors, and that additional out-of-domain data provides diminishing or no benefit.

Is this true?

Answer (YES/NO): YES